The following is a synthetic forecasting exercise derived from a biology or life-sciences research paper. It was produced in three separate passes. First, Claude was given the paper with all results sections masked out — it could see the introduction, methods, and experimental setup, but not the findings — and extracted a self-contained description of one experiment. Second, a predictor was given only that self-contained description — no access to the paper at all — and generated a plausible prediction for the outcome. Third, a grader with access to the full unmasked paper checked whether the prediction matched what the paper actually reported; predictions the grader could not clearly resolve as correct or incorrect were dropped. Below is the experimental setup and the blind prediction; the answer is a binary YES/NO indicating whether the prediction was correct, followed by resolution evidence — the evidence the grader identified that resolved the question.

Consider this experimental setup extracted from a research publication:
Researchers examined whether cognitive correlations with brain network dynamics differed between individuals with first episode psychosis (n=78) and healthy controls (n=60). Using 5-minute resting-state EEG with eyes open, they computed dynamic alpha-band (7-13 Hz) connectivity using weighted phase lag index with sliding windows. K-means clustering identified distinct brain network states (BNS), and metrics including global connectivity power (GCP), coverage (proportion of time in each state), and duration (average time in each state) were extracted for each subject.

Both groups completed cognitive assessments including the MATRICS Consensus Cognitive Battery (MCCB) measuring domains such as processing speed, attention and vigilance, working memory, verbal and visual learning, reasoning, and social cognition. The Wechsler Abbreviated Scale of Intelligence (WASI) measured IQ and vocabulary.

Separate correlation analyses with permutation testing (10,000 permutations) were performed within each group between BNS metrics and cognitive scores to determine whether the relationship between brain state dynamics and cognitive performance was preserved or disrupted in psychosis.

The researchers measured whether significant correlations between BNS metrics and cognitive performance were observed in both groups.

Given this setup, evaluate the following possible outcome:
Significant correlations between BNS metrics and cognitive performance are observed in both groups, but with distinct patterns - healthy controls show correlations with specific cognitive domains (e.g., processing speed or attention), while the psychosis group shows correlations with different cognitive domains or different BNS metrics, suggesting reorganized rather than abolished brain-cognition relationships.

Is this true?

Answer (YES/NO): NO